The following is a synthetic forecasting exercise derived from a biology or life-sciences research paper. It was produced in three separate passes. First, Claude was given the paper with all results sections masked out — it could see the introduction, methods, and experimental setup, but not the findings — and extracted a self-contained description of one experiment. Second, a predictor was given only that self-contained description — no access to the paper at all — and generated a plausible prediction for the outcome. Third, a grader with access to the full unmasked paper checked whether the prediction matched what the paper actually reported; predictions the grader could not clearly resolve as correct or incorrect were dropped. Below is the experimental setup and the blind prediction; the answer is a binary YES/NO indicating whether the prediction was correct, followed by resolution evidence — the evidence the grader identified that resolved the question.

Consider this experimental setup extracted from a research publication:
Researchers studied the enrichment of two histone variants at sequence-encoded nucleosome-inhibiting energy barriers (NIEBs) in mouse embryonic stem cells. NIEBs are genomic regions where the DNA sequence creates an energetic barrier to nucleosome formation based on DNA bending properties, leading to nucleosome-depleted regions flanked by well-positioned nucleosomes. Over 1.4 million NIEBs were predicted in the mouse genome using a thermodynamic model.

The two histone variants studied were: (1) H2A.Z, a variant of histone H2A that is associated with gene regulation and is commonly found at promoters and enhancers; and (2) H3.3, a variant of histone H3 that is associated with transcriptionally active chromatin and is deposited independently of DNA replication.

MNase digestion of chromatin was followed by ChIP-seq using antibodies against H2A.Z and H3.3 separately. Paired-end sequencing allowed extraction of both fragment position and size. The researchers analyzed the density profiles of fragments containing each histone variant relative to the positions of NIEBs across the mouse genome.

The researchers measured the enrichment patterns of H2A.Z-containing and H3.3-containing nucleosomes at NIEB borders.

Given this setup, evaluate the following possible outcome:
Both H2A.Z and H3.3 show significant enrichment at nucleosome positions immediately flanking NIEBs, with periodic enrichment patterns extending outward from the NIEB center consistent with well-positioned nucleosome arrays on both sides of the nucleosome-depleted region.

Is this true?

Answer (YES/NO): NO